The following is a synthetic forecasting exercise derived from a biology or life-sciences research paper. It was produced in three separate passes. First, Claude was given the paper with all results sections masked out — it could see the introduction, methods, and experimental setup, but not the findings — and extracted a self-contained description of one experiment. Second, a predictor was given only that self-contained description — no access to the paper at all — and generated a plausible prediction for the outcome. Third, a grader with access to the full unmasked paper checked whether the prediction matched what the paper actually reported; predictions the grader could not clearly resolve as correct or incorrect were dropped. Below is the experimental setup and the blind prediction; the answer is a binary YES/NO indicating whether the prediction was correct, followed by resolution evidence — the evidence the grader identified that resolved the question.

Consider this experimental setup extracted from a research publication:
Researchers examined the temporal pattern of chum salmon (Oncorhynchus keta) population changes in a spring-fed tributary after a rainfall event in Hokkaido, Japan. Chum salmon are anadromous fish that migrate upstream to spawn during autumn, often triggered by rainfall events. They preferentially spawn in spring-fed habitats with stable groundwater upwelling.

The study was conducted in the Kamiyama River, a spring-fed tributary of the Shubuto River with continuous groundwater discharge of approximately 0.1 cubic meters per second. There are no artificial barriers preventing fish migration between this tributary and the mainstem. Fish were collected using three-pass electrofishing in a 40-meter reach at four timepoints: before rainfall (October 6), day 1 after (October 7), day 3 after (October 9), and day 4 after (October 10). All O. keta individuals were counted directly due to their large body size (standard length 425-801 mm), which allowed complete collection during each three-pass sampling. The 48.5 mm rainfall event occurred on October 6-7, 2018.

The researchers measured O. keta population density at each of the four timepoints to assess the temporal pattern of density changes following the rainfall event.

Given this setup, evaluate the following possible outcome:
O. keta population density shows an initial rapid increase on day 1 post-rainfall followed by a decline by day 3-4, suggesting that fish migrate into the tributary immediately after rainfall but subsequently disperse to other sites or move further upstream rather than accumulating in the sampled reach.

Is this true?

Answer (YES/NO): YES